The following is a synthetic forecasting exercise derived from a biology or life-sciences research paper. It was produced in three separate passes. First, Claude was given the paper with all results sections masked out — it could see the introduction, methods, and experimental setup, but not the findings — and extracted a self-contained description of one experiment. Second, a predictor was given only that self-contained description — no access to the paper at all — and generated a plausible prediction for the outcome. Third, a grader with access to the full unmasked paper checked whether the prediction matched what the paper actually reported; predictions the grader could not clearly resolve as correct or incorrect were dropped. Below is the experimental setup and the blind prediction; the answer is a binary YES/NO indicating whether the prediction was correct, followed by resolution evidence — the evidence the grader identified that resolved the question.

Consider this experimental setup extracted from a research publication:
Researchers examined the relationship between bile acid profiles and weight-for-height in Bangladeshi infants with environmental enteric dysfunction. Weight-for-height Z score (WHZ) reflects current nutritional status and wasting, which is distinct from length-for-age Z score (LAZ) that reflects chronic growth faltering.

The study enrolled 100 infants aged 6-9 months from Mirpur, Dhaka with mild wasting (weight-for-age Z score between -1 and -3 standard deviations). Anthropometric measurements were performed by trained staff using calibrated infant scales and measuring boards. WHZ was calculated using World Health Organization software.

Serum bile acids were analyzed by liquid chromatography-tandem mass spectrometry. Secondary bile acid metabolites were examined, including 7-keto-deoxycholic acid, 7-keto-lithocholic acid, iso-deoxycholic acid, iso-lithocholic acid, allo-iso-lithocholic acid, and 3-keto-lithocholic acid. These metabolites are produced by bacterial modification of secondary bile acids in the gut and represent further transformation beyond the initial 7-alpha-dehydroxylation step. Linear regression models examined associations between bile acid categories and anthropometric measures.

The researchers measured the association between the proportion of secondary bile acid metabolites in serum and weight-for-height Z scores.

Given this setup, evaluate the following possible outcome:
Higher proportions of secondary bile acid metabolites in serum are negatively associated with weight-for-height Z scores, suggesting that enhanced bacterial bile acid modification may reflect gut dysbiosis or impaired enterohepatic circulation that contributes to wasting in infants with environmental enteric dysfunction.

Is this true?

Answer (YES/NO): NO